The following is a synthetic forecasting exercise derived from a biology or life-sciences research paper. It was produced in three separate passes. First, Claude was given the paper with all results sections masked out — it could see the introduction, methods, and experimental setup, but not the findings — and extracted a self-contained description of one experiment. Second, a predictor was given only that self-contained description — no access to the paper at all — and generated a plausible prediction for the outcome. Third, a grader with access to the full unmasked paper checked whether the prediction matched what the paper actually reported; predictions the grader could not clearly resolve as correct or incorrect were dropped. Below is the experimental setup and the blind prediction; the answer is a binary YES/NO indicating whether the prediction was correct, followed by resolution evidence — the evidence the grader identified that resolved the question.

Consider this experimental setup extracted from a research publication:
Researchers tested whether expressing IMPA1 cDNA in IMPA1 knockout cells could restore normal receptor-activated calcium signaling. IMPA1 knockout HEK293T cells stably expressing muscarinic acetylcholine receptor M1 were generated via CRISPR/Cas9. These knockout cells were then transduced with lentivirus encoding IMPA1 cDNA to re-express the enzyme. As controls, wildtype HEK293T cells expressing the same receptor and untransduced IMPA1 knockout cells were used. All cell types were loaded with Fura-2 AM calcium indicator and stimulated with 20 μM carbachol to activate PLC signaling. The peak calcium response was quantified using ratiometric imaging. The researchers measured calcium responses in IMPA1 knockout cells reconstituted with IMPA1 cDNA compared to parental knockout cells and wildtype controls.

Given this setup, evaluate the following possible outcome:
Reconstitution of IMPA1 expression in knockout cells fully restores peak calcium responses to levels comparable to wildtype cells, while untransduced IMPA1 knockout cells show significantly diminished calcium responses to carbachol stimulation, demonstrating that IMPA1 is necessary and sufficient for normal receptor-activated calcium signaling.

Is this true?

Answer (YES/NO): YES